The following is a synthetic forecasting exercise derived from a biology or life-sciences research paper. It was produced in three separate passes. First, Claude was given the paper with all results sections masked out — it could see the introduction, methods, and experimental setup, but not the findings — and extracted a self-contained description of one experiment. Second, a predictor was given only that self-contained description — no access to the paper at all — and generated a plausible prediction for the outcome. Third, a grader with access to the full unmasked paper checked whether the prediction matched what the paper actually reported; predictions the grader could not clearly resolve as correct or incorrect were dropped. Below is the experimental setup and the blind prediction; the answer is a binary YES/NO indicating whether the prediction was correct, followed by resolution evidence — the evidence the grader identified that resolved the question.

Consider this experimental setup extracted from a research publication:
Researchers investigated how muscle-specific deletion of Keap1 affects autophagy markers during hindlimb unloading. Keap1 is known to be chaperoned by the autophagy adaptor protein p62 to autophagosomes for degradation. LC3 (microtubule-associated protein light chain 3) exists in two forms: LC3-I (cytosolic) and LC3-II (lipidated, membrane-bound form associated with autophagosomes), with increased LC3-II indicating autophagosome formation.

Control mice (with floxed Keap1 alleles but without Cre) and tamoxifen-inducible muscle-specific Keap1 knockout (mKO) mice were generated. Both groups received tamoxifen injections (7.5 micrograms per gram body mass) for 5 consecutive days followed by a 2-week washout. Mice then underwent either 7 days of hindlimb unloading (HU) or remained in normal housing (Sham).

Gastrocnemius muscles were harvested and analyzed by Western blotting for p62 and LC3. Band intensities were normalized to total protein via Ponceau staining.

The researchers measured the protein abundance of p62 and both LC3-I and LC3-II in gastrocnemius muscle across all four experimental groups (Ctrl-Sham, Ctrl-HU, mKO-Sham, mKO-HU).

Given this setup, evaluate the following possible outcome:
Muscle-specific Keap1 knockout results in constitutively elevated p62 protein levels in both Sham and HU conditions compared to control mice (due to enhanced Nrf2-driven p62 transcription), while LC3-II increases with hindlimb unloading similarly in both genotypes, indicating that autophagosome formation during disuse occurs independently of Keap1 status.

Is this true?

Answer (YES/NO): NO